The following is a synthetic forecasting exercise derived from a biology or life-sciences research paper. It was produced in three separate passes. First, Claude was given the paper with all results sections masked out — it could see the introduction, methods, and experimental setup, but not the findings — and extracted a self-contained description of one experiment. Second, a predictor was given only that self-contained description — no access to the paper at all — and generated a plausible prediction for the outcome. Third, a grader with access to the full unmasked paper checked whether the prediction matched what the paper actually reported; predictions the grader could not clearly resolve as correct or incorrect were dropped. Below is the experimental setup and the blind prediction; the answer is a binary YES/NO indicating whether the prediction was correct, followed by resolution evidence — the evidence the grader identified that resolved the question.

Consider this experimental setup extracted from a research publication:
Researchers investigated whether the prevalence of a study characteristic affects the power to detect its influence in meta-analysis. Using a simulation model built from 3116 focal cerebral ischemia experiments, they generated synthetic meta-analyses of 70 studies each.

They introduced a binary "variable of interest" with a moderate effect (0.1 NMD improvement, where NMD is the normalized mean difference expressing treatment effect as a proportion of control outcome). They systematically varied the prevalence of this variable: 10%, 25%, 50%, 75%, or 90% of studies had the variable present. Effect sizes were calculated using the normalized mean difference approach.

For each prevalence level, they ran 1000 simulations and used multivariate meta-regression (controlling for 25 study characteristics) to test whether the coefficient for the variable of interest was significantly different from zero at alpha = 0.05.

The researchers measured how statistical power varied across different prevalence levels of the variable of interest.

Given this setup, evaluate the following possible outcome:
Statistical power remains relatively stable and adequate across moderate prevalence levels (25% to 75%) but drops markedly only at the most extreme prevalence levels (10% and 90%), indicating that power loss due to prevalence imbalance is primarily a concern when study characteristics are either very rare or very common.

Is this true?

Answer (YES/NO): NO